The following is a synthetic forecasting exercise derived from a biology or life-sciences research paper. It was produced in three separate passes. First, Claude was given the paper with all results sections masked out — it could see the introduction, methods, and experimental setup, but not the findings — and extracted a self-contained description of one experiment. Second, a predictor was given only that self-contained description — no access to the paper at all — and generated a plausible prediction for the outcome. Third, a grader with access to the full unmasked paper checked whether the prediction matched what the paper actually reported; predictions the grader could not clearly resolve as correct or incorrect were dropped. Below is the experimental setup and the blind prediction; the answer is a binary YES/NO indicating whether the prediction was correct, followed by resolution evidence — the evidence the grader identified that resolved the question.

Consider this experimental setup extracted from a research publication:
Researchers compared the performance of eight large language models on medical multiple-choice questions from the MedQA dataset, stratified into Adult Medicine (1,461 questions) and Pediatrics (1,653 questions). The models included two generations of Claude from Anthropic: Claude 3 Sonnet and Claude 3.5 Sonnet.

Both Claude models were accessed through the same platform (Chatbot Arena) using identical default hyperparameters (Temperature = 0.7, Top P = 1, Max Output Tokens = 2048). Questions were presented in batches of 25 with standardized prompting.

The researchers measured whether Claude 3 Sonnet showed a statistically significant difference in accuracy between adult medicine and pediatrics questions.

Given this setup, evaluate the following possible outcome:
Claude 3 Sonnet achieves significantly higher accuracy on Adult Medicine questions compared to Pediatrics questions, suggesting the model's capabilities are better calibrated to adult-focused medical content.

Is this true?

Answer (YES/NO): YES